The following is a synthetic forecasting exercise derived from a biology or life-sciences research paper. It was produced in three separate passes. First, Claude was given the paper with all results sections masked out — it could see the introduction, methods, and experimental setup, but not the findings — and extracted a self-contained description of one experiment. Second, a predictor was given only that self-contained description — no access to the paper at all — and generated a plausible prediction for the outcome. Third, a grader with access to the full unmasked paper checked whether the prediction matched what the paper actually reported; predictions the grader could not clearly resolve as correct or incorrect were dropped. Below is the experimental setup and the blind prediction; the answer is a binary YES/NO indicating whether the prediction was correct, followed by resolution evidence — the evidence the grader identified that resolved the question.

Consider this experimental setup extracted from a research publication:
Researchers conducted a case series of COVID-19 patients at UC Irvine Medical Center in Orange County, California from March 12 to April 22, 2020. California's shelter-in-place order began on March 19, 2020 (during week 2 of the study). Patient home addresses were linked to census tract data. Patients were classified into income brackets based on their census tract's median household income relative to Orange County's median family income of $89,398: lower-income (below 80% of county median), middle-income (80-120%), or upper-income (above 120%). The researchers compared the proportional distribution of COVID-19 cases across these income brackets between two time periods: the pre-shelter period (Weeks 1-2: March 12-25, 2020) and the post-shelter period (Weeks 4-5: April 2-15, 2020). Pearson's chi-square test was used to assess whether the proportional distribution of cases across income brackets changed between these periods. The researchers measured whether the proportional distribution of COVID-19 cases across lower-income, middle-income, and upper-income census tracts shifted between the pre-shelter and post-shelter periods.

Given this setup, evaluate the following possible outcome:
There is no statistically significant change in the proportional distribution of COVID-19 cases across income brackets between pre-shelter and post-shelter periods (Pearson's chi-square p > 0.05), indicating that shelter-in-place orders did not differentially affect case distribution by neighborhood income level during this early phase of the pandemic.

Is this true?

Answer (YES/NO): NO